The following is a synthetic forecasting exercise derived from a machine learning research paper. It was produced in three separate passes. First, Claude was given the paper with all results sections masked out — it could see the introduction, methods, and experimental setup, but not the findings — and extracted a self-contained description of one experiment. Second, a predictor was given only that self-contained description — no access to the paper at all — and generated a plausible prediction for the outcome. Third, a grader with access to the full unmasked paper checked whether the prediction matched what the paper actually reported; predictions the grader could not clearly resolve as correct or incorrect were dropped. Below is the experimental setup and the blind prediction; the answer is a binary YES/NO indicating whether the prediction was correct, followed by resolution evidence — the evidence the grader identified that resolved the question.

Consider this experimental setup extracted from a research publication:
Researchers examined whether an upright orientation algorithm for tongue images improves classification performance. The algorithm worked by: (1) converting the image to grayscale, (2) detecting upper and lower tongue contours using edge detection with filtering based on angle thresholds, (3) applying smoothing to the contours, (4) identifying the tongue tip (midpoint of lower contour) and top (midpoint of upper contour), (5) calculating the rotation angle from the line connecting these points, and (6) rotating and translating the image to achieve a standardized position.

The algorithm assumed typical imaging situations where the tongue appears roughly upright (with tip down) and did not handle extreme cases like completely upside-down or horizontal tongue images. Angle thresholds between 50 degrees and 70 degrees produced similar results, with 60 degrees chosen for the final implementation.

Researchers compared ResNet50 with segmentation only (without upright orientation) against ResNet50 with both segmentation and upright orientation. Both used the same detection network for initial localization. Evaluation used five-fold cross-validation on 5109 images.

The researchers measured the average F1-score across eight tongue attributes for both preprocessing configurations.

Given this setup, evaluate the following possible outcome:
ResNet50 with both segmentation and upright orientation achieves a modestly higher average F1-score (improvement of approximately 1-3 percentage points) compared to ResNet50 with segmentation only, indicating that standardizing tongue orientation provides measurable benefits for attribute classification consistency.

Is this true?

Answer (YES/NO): YES